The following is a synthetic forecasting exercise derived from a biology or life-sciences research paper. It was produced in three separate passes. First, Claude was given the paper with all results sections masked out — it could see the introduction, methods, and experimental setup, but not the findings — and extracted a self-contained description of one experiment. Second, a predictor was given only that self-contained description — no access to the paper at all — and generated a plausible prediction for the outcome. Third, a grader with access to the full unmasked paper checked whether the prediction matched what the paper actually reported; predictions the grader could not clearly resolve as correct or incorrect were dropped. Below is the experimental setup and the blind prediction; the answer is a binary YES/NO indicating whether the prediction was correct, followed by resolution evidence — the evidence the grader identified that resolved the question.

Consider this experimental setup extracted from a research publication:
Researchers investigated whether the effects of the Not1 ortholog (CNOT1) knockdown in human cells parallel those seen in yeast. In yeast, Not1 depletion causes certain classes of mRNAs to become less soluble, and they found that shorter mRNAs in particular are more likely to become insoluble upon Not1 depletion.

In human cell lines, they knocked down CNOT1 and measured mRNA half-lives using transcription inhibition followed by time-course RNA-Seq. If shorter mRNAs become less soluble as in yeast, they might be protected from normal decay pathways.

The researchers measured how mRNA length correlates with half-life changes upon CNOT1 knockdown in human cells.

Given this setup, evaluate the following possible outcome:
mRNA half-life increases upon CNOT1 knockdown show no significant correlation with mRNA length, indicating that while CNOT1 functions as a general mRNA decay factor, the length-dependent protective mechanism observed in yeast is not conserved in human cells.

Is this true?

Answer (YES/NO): NO